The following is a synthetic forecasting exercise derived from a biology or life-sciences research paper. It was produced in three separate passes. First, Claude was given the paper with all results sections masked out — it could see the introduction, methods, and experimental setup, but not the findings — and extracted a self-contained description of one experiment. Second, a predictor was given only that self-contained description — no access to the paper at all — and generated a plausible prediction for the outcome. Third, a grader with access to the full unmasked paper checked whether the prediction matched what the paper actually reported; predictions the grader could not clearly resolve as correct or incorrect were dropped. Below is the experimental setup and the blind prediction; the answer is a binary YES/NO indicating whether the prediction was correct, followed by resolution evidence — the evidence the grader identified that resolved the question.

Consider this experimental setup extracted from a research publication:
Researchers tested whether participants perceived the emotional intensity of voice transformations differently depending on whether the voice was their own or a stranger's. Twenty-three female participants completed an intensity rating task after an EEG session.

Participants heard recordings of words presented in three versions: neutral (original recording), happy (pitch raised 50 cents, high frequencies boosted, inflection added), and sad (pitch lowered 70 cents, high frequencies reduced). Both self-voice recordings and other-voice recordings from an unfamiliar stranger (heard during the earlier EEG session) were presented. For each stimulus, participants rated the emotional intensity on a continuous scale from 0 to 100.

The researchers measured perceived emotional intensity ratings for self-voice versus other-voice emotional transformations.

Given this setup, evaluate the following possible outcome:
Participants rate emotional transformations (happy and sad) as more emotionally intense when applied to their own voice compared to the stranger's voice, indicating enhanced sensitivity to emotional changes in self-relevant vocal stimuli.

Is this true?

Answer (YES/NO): NO